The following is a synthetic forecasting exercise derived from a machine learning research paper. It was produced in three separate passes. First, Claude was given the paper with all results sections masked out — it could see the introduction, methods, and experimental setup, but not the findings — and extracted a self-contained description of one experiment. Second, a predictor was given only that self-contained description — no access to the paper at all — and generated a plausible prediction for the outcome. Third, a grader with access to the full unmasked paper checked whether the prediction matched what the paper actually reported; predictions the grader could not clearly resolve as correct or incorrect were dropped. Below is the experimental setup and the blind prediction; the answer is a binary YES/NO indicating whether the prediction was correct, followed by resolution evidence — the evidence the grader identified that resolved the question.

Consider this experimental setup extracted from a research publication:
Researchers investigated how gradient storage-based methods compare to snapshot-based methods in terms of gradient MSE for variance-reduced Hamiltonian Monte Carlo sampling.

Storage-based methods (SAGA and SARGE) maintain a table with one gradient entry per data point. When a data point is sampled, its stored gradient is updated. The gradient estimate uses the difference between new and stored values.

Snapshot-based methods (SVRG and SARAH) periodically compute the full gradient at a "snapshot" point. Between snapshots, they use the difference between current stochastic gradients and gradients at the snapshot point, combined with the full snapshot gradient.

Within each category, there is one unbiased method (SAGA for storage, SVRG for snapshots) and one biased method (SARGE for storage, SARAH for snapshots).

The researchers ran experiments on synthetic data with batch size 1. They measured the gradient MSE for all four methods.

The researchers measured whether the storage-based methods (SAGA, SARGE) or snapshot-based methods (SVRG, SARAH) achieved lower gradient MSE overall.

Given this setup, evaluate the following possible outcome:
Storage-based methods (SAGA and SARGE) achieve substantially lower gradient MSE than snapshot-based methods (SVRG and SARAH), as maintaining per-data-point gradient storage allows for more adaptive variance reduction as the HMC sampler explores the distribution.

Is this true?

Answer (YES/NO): NO